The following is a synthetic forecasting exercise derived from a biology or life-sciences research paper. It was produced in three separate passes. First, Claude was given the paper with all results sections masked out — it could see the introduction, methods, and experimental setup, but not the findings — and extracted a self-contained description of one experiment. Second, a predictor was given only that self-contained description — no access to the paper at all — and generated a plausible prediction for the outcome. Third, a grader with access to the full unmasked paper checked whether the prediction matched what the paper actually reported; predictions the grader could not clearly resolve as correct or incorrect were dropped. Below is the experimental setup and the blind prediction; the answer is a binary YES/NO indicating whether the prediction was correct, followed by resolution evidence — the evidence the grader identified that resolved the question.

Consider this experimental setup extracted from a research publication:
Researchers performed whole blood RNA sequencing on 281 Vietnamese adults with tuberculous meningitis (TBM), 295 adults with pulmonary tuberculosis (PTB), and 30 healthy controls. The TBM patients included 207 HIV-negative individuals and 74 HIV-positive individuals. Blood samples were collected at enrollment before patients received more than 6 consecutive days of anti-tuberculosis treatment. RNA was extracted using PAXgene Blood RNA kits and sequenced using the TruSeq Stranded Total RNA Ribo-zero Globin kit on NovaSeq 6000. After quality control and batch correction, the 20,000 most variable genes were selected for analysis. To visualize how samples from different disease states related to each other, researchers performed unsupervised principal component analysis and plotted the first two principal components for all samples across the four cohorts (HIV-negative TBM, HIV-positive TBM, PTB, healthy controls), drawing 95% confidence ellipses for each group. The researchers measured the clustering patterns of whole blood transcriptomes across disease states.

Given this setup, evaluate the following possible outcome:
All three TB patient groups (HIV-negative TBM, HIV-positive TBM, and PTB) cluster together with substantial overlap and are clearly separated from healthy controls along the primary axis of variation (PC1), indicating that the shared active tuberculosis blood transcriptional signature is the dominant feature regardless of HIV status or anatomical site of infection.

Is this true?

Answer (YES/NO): NO